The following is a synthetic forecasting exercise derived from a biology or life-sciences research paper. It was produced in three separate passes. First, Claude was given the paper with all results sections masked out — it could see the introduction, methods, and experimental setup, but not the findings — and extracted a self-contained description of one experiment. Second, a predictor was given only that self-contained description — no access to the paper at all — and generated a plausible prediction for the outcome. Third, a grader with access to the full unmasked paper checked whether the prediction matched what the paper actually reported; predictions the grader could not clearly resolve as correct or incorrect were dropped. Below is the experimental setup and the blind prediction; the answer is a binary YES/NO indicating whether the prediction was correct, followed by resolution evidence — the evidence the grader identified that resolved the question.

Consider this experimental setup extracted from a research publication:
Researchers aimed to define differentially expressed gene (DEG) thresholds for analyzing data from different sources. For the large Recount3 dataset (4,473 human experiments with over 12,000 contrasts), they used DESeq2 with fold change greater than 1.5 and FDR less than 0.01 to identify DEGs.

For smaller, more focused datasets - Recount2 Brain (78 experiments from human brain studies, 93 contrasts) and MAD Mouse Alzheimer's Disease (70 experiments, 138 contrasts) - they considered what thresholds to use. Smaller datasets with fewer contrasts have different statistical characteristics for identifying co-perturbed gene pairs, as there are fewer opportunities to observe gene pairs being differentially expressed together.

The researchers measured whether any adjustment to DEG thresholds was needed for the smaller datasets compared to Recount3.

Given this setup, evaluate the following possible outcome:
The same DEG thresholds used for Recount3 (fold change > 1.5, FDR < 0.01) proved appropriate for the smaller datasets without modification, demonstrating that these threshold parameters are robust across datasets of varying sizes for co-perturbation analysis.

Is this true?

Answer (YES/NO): NO